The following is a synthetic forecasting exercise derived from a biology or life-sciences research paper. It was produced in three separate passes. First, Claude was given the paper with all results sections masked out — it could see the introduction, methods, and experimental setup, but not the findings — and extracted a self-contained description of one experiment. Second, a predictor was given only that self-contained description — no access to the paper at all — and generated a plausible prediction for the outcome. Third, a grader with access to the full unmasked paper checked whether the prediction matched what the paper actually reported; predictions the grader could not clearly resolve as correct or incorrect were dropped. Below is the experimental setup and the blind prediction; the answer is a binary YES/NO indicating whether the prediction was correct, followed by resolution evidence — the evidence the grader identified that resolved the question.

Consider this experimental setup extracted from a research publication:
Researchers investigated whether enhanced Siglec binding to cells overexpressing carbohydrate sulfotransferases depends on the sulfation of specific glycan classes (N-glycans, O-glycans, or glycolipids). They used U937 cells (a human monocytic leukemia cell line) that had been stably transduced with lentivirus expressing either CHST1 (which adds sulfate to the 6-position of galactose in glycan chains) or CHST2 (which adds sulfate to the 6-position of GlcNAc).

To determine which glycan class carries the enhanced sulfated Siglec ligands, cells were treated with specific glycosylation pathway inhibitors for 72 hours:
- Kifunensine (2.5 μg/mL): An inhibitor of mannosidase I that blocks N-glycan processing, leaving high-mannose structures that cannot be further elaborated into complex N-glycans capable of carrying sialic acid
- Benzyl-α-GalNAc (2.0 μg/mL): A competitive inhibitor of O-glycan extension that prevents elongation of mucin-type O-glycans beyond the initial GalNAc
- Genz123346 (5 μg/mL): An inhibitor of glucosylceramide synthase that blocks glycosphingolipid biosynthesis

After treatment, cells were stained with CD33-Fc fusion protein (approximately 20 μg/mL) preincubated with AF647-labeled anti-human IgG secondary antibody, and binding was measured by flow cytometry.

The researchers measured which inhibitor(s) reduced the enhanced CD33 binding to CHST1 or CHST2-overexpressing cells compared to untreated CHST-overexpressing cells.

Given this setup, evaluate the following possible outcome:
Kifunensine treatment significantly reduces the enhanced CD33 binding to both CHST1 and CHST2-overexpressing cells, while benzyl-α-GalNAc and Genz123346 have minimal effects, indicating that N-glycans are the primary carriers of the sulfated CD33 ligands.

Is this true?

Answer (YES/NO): NO